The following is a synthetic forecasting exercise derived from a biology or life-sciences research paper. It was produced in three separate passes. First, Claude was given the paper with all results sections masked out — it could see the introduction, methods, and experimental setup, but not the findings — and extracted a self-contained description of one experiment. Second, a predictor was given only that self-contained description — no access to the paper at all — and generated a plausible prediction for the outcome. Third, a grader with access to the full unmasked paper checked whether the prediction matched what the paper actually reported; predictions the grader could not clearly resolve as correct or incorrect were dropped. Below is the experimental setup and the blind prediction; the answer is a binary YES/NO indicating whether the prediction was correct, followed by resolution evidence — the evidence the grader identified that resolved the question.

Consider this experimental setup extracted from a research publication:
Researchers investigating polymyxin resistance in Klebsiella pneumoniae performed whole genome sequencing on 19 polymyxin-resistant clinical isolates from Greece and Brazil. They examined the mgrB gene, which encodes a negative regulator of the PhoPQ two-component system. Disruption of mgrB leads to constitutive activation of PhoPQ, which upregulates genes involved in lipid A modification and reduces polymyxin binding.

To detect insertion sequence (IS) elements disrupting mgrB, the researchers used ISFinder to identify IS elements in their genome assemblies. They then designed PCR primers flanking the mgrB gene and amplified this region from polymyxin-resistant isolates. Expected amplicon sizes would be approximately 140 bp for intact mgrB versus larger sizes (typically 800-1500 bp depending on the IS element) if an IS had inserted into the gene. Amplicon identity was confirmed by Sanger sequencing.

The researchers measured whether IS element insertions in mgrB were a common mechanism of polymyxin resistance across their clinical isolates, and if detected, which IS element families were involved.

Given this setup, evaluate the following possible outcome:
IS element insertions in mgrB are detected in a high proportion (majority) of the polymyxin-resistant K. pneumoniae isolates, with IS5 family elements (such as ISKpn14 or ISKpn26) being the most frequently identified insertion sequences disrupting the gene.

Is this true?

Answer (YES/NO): YES